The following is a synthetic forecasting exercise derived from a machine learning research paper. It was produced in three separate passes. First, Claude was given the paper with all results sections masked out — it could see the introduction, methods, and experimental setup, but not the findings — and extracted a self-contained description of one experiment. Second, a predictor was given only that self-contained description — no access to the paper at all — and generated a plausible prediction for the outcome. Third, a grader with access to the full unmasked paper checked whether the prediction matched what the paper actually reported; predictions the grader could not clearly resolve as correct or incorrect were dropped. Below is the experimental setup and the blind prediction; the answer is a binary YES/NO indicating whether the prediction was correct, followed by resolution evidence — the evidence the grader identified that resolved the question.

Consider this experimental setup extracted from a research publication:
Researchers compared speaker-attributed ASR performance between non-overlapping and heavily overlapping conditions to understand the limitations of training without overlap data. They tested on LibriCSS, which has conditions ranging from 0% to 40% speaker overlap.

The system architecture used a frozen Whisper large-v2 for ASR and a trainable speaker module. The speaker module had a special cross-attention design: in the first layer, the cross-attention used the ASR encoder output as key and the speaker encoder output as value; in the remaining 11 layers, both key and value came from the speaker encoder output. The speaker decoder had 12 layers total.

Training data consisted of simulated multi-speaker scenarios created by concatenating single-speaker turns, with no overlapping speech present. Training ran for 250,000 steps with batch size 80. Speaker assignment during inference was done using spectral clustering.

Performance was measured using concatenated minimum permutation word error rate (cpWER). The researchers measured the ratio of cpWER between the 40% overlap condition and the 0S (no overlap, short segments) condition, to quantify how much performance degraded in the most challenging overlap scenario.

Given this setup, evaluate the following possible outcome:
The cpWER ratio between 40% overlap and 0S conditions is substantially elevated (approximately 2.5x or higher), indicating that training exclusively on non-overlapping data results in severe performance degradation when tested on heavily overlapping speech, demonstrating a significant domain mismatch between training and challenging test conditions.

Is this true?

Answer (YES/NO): YES